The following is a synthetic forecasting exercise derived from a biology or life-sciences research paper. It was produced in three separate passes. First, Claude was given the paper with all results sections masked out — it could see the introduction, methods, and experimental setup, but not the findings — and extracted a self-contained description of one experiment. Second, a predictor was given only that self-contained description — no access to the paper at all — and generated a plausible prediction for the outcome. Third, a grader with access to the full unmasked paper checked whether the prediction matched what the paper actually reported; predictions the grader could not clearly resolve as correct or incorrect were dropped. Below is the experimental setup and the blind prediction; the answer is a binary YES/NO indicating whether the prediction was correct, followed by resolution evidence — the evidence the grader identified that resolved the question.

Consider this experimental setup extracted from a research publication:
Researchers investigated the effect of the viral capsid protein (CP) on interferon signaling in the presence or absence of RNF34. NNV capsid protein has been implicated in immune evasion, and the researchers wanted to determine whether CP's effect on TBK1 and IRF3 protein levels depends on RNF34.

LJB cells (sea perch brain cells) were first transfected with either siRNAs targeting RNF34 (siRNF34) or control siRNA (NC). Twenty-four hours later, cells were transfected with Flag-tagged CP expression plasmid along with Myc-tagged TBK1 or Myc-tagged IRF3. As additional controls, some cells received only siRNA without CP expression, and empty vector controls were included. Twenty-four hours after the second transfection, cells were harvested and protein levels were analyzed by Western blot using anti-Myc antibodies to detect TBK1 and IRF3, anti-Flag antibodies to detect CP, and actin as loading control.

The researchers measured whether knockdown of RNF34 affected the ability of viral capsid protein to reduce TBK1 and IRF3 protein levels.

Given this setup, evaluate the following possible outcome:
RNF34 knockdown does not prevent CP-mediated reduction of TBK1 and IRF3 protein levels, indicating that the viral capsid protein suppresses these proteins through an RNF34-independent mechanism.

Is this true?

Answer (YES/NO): NO